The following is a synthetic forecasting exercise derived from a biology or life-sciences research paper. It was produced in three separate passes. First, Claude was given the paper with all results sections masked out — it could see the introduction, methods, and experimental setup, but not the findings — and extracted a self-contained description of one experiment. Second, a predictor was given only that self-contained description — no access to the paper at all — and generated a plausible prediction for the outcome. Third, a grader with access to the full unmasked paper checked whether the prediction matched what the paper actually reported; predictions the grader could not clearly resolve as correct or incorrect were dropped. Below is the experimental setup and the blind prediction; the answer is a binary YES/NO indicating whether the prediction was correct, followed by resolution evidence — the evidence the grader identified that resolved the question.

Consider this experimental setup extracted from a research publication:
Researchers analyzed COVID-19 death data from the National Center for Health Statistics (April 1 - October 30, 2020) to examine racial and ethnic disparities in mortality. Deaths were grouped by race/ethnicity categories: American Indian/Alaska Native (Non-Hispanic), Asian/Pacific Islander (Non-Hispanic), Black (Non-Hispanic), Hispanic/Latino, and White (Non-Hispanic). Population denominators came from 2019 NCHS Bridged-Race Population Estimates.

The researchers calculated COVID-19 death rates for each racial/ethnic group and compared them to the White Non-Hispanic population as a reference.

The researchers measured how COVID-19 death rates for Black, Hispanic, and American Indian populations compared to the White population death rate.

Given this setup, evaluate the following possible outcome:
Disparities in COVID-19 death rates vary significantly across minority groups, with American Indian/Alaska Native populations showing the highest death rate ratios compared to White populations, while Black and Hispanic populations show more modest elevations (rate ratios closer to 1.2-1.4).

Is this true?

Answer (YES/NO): NO